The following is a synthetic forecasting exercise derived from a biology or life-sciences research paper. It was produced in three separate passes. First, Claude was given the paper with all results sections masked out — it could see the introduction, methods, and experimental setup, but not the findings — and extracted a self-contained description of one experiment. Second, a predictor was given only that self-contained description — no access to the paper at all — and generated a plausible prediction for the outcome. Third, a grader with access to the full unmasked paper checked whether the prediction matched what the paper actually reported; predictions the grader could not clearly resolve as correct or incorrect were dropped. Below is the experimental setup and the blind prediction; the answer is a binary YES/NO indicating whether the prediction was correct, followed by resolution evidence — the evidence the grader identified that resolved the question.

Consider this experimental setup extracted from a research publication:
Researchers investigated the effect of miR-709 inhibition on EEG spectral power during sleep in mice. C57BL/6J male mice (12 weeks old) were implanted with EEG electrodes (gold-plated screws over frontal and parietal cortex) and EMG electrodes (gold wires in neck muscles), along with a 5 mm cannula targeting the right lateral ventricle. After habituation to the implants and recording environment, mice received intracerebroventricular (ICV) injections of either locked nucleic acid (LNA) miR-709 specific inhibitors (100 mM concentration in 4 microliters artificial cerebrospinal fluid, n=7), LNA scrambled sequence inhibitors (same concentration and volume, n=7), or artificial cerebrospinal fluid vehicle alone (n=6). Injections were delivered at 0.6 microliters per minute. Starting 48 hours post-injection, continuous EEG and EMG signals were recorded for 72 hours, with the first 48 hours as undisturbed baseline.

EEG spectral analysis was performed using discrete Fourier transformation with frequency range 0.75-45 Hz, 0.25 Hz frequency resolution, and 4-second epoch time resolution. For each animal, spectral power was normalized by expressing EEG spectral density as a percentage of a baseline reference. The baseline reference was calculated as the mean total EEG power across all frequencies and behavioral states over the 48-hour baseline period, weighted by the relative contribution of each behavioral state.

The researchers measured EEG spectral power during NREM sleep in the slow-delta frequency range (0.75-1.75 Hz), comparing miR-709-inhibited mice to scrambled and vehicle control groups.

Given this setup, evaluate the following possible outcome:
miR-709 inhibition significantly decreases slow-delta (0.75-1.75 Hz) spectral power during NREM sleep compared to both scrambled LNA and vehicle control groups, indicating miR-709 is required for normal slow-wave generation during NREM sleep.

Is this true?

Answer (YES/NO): NO